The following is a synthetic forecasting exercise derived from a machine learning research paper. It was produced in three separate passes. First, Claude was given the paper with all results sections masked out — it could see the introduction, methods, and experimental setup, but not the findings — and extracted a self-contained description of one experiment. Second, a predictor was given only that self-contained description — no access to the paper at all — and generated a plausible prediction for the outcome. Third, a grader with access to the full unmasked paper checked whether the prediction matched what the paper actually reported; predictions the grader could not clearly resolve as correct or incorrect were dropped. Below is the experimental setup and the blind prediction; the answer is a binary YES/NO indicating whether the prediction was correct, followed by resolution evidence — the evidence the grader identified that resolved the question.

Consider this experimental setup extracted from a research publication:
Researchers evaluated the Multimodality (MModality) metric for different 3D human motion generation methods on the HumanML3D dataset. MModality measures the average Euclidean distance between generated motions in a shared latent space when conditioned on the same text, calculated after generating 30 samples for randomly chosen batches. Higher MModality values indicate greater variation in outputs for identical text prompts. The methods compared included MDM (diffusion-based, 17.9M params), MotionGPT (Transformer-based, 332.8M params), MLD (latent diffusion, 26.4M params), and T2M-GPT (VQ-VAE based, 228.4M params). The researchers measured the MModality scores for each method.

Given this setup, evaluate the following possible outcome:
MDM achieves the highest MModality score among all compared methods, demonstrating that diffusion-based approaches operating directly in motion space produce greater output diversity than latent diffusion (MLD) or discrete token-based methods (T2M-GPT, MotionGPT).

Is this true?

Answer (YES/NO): NO